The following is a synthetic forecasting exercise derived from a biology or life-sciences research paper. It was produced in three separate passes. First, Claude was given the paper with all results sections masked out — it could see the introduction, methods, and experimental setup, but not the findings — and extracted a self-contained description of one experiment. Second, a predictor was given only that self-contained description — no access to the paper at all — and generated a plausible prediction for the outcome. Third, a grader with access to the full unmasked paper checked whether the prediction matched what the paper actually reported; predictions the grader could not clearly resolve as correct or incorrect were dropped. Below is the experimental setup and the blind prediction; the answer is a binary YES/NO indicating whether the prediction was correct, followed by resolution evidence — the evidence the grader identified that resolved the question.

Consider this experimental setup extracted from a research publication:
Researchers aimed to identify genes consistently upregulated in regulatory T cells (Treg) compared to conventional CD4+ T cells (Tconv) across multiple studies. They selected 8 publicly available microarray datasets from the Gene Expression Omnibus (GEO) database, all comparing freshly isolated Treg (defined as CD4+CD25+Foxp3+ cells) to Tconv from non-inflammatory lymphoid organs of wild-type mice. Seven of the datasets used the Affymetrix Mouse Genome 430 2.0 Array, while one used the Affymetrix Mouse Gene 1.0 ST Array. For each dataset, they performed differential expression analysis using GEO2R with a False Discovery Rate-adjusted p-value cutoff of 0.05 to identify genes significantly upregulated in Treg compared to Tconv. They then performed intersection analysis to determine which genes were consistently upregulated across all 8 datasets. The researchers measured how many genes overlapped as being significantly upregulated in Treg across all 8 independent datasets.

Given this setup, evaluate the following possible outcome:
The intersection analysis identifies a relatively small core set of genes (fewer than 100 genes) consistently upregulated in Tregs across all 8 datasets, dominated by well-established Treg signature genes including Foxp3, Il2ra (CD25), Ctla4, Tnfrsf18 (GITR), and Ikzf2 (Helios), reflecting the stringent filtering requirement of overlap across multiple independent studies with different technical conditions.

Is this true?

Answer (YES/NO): NO